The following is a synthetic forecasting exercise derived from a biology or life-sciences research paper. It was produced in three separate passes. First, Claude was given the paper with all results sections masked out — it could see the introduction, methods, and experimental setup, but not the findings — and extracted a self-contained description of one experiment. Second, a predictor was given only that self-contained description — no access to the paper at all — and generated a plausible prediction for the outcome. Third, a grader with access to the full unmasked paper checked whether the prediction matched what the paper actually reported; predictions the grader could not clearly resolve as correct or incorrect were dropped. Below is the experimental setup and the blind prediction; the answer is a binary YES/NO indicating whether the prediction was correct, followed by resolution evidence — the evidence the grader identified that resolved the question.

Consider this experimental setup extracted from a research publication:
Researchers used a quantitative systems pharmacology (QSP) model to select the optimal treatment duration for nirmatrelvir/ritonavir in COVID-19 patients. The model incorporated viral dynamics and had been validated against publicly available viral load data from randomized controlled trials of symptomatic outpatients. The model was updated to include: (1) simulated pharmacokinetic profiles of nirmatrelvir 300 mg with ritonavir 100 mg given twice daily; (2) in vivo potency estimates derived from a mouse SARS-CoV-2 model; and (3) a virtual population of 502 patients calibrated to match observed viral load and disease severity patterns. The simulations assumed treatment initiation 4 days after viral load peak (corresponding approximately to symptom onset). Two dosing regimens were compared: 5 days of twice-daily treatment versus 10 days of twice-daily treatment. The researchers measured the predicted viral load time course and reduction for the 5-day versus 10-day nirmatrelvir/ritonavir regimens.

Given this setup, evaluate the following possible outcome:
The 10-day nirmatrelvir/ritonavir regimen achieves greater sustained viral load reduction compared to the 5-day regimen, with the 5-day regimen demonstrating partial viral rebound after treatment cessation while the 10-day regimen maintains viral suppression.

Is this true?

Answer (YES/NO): NO